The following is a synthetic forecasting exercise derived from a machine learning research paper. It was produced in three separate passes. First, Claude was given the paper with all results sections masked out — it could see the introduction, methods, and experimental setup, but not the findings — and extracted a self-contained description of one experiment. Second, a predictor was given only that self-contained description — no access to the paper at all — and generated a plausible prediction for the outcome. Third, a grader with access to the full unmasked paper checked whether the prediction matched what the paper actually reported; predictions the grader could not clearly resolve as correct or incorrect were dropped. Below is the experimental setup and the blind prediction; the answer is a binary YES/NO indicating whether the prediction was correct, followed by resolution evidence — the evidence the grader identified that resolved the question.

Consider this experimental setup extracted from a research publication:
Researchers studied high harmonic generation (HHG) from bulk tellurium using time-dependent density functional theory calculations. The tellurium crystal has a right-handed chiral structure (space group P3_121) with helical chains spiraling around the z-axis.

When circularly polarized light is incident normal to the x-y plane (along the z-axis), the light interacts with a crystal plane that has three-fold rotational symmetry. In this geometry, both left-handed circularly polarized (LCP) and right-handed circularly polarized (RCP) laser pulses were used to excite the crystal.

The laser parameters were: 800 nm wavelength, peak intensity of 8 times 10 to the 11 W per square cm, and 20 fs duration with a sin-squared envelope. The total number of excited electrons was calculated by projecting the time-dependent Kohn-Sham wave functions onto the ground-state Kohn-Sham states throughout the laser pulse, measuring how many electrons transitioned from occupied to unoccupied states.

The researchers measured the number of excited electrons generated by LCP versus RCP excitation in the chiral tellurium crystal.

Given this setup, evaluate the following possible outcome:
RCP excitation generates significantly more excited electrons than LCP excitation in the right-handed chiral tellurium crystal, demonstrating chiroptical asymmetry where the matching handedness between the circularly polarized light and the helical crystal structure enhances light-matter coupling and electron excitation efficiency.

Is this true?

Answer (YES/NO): NO